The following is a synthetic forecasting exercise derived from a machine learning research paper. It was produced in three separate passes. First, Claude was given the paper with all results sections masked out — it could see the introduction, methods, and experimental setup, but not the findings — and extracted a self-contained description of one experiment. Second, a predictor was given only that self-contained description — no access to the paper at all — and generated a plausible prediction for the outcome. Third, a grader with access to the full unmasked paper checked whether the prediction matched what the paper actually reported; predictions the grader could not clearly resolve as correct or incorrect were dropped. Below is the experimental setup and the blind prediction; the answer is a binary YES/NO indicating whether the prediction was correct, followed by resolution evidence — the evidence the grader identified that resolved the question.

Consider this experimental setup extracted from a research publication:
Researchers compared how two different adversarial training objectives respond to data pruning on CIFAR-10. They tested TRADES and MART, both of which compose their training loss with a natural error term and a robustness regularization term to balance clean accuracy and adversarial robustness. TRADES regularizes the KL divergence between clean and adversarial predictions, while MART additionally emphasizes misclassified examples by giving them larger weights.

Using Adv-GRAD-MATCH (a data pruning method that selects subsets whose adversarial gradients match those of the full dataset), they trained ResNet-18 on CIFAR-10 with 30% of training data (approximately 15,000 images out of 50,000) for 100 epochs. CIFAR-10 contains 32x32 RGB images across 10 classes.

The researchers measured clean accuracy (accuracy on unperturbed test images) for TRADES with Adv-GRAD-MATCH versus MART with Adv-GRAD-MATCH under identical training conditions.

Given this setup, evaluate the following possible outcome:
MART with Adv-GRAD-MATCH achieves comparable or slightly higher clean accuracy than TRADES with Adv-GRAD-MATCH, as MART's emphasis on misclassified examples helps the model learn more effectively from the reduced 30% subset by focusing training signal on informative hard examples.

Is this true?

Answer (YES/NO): NO